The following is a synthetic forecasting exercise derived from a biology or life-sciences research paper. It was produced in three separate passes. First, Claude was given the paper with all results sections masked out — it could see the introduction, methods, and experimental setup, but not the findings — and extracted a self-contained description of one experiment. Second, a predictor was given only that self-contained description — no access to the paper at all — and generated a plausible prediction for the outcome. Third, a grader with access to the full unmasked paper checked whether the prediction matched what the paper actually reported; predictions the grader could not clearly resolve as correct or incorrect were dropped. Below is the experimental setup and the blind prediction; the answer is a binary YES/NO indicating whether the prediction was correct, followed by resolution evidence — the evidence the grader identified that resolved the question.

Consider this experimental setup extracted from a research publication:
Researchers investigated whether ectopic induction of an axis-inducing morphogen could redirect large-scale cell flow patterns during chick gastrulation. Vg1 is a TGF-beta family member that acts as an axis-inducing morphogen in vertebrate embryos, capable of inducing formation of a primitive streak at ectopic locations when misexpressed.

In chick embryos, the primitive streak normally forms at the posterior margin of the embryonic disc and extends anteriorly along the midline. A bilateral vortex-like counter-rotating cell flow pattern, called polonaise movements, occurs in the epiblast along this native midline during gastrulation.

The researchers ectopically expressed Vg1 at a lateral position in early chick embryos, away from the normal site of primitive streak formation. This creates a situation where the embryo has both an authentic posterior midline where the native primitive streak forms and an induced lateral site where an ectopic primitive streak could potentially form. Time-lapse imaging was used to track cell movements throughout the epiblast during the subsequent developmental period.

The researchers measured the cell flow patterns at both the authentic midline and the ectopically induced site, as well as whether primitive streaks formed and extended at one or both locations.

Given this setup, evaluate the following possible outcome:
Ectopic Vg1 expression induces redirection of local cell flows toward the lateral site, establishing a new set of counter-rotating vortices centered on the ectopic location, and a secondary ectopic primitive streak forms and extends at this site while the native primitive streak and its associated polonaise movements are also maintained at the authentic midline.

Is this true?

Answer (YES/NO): NO